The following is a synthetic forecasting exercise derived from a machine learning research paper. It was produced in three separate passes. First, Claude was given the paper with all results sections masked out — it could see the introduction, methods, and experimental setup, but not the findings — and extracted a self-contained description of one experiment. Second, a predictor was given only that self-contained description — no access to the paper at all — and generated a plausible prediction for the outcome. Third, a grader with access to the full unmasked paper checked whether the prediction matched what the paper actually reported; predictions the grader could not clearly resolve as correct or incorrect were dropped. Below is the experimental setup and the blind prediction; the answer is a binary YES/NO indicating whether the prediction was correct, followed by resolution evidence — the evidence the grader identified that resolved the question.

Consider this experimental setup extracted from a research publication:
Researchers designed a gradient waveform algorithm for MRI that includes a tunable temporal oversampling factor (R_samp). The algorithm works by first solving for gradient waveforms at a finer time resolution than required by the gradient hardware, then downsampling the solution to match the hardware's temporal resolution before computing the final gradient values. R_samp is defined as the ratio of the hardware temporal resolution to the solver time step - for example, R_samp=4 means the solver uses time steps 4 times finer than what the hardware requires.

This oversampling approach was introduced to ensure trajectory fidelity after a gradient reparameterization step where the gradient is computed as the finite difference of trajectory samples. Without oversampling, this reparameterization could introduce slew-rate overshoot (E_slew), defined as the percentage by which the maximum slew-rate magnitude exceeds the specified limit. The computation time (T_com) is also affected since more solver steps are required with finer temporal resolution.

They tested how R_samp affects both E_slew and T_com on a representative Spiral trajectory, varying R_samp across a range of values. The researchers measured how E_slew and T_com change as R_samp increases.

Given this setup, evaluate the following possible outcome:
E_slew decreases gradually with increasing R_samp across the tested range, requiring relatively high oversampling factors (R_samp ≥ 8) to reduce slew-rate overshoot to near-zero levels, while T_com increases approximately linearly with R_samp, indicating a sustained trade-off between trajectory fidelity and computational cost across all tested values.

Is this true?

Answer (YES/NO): NO